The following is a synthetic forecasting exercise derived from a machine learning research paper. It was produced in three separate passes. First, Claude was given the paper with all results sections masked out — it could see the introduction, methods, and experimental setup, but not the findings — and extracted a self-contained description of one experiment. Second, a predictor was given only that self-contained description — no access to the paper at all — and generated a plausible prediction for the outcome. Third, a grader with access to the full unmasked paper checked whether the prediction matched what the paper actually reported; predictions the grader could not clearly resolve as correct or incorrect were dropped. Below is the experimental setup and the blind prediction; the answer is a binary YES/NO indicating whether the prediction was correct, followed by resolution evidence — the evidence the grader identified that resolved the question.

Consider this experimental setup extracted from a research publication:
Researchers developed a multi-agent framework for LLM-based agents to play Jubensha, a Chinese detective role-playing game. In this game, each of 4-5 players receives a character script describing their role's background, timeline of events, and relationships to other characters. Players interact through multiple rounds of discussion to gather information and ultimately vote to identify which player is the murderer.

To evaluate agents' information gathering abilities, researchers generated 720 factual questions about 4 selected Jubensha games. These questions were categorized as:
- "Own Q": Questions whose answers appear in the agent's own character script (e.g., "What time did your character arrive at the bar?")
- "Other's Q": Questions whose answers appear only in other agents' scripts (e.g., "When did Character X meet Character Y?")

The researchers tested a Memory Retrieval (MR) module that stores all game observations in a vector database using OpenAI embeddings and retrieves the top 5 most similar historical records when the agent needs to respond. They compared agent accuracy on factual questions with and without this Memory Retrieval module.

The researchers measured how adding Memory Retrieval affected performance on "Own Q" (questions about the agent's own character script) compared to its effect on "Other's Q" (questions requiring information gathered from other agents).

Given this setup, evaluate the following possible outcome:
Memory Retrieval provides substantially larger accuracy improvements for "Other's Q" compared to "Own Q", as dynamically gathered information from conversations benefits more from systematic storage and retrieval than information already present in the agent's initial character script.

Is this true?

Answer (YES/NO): YES